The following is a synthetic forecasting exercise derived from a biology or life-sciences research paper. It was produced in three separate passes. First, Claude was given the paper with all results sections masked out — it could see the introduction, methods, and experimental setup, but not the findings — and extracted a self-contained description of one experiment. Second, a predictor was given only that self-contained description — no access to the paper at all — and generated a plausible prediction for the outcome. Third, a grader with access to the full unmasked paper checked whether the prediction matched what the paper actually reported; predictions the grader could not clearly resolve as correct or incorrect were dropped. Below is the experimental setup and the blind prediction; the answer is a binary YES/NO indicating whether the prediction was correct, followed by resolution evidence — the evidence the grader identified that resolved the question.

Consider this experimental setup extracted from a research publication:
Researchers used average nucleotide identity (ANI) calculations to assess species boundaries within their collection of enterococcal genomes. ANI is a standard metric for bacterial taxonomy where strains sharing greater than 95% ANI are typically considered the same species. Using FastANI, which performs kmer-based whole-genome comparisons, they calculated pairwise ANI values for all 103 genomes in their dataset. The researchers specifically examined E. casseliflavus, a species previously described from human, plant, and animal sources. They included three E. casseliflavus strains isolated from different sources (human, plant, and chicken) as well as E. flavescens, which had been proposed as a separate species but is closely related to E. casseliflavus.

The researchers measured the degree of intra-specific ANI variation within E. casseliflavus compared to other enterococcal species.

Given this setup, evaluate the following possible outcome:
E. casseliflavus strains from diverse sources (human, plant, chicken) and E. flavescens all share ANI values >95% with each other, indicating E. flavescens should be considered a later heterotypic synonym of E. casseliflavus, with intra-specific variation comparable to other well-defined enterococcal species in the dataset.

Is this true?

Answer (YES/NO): NO